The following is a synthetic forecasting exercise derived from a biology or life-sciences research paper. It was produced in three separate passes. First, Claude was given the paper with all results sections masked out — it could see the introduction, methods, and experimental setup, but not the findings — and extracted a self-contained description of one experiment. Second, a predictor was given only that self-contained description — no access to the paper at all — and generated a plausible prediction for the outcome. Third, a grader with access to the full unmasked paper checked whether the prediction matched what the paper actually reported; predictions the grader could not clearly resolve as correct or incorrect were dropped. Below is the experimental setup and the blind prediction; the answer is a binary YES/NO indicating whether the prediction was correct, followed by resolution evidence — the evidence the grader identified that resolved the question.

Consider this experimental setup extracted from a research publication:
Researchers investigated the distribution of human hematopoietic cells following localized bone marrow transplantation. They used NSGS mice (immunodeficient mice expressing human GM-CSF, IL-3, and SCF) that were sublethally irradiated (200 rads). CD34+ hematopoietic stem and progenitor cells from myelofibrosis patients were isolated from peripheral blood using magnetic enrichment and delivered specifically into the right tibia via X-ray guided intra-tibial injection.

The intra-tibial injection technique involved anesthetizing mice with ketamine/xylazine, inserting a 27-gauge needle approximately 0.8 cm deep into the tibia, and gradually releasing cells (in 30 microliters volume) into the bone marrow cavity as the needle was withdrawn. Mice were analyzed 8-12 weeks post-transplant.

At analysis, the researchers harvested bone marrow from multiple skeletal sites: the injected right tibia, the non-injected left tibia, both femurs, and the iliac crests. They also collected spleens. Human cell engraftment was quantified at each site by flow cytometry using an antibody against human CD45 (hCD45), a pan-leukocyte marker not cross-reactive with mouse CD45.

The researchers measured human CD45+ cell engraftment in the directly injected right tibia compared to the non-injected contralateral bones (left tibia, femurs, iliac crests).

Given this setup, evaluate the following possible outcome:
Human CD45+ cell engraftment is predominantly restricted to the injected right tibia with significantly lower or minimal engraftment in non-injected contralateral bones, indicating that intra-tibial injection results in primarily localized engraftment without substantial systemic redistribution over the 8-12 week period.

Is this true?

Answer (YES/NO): NO